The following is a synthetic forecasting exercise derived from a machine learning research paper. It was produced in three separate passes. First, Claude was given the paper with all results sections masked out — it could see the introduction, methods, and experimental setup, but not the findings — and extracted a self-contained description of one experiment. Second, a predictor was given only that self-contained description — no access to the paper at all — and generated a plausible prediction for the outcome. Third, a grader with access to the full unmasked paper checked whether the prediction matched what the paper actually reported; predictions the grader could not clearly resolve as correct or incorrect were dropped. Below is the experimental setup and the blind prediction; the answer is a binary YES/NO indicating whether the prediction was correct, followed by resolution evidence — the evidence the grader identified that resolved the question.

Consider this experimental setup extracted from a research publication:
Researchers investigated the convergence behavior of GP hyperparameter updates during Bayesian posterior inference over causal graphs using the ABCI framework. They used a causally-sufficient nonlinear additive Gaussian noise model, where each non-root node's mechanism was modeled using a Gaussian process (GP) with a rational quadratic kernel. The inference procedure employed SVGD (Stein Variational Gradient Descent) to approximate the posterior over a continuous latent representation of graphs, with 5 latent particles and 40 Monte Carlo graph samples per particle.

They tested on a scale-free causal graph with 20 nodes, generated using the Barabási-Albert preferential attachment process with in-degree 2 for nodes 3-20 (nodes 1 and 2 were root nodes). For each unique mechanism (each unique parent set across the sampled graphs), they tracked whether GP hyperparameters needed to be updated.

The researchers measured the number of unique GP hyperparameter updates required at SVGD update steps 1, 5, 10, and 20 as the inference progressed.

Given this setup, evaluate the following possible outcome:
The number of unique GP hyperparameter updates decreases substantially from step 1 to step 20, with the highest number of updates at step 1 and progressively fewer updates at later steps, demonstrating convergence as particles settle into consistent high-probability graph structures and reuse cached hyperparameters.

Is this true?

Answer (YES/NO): YES